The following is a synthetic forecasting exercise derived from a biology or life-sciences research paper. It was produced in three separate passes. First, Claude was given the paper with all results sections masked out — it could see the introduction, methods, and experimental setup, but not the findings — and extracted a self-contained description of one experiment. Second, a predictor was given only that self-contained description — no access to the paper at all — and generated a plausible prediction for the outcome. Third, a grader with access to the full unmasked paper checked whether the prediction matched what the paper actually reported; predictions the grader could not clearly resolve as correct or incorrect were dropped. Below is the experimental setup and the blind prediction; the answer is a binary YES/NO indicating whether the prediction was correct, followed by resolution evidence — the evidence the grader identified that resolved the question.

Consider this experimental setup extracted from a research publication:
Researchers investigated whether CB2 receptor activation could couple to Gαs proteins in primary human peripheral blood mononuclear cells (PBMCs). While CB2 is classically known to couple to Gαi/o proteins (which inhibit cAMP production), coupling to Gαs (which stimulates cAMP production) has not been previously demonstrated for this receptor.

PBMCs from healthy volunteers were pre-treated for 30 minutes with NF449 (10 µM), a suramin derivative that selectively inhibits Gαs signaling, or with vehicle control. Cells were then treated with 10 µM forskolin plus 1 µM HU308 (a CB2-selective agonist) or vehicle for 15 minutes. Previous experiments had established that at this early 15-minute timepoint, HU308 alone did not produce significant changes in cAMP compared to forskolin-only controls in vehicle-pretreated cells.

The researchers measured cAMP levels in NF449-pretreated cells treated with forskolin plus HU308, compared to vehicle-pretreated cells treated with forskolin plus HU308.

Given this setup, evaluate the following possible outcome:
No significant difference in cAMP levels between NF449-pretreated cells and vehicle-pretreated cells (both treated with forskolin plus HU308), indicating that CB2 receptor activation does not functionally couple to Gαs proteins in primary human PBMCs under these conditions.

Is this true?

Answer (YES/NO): NO